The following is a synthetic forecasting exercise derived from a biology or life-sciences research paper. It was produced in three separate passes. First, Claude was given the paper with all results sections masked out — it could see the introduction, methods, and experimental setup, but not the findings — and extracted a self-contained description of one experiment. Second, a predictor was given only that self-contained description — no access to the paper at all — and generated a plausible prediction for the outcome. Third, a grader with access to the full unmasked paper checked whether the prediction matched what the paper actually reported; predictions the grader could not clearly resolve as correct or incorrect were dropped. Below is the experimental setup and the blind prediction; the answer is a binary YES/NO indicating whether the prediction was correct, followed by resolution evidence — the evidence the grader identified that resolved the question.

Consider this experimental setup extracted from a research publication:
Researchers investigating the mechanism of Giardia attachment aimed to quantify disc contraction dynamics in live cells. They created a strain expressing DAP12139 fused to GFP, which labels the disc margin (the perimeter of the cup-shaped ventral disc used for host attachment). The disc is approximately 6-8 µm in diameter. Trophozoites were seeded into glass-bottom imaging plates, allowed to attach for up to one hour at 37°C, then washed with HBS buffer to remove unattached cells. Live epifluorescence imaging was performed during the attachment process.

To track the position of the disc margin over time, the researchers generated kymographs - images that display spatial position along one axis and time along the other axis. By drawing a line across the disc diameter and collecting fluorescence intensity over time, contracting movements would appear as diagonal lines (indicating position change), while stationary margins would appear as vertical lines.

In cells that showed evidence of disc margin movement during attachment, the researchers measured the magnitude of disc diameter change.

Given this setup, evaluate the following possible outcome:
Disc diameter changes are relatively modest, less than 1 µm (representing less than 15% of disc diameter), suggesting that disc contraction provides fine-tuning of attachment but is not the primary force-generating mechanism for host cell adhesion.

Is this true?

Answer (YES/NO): NO